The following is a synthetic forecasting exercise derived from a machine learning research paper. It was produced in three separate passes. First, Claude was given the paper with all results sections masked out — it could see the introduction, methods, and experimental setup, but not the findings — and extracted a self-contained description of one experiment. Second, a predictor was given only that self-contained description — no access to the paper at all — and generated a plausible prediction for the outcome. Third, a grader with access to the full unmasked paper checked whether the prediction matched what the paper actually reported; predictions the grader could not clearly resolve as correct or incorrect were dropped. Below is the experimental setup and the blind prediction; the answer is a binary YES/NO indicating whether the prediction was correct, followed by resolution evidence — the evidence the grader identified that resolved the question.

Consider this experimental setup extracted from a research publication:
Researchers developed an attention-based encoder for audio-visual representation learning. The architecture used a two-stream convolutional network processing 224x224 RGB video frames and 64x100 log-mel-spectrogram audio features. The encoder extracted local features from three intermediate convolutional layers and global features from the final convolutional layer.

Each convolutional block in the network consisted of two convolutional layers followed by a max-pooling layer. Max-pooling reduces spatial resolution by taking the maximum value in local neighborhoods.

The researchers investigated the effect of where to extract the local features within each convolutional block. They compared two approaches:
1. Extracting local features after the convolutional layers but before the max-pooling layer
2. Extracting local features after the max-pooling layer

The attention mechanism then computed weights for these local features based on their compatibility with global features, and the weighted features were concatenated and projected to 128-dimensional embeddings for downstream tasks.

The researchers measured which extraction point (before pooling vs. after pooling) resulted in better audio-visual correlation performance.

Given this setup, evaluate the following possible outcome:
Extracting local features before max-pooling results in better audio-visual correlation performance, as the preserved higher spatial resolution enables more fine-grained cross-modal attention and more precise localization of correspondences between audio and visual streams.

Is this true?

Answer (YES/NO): YES